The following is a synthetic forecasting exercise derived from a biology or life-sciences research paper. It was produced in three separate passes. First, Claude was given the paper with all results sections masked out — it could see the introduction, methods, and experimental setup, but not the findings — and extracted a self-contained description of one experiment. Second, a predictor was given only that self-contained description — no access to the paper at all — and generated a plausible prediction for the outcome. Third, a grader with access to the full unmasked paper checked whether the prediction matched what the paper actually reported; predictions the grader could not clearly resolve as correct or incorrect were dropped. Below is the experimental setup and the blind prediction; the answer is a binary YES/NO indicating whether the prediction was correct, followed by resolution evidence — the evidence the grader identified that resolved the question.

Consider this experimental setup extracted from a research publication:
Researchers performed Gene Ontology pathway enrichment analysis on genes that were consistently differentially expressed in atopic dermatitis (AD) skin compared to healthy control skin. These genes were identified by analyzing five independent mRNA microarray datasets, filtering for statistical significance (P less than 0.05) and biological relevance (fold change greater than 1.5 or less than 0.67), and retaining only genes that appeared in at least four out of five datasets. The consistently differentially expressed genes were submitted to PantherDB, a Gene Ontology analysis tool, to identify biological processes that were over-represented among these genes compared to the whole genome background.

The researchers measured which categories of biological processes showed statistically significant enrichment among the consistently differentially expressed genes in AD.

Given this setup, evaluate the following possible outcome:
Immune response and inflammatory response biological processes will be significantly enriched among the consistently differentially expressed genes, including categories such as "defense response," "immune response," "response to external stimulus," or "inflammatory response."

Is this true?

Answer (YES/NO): YES